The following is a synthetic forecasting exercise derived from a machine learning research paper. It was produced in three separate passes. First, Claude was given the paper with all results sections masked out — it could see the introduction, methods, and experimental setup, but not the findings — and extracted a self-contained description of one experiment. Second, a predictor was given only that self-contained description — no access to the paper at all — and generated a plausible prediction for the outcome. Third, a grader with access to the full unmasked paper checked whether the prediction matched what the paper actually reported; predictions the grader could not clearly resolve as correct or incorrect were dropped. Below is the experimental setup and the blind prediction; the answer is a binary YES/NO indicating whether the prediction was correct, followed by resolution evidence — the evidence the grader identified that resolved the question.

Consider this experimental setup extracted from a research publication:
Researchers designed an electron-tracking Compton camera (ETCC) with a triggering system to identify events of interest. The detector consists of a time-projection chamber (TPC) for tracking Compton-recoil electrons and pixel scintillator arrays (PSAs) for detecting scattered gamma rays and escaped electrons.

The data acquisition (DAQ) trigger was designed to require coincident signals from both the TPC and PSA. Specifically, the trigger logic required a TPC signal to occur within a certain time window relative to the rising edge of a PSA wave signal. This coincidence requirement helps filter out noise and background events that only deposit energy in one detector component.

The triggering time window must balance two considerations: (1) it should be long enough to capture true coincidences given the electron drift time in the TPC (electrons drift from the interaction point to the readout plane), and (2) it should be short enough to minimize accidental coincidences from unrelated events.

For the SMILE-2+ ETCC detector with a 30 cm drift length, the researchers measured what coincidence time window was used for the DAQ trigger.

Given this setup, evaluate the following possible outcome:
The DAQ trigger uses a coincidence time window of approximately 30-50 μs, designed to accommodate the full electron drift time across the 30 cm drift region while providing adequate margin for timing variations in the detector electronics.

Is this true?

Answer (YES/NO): NO